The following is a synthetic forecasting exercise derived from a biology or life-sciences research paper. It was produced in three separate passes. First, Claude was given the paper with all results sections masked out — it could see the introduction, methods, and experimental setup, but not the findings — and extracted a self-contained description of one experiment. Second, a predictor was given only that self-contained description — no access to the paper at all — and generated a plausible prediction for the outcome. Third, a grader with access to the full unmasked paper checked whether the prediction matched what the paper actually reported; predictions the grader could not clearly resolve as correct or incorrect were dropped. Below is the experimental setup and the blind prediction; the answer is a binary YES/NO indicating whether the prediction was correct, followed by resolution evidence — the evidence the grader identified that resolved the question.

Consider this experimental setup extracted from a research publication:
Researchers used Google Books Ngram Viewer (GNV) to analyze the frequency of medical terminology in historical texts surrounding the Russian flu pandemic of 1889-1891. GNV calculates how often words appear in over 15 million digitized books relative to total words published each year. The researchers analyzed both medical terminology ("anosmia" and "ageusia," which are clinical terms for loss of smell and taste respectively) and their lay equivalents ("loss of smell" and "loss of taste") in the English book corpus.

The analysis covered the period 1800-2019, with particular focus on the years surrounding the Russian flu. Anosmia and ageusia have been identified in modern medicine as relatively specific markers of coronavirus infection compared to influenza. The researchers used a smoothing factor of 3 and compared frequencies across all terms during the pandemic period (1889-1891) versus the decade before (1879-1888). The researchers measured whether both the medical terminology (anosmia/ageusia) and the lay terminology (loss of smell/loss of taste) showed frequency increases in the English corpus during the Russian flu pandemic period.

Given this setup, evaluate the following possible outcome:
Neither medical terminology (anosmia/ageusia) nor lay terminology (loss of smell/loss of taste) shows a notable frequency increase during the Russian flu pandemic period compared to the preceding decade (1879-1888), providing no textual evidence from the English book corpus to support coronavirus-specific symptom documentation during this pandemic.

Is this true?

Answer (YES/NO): NO